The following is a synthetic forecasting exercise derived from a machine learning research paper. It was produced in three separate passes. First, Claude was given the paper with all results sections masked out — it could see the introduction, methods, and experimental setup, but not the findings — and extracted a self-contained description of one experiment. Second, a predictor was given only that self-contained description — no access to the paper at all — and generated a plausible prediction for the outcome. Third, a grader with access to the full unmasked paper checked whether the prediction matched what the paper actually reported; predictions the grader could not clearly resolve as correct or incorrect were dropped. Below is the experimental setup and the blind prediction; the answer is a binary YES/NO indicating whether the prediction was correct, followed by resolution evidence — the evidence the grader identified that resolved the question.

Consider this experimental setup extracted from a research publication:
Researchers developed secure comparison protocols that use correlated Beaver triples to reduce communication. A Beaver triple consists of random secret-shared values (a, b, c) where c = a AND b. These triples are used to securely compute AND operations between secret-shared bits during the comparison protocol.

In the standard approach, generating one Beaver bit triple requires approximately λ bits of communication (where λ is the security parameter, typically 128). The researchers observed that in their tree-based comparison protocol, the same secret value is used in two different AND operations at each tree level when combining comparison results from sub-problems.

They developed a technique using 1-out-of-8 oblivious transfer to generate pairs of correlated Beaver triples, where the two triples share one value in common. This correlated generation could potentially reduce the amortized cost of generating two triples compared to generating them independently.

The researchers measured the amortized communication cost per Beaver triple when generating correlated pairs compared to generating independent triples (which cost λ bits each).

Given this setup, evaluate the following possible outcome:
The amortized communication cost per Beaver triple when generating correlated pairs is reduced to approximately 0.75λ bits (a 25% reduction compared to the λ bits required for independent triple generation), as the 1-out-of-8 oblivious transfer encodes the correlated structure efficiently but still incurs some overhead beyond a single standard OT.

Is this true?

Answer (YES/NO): NO